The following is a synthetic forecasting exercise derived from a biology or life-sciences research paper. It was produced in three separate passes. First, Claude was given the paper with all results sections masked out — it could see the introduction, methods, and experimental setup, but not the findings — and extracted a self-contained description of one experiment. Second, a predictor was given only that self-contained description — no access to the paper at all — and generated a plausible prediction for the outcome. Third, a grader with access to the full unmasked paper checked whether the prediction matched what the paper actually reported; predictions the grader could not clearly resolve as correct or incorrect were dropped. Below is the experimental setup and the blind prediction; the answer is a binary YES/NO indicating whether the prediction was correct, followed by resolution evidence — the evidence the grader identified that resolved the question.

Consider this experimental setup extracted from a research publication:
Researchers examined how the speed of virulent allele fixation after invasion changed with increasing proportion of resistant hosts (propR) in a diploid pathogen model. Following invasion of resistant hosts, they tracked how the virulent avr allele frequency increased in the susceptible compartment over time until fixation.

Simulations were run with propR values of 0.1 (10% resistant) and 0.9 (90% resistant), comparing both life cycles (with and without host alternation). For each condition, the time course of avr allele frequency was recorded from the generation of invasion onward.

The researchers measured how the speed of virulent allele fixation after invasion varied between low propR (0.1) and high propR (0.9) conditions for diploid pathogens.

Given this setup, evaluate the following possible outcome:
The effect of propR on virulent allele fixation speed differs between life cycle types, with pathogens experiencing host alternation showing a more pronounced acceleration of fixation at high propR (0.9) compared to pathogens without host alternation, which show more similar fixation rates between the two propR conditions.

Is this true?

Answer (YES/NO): NO